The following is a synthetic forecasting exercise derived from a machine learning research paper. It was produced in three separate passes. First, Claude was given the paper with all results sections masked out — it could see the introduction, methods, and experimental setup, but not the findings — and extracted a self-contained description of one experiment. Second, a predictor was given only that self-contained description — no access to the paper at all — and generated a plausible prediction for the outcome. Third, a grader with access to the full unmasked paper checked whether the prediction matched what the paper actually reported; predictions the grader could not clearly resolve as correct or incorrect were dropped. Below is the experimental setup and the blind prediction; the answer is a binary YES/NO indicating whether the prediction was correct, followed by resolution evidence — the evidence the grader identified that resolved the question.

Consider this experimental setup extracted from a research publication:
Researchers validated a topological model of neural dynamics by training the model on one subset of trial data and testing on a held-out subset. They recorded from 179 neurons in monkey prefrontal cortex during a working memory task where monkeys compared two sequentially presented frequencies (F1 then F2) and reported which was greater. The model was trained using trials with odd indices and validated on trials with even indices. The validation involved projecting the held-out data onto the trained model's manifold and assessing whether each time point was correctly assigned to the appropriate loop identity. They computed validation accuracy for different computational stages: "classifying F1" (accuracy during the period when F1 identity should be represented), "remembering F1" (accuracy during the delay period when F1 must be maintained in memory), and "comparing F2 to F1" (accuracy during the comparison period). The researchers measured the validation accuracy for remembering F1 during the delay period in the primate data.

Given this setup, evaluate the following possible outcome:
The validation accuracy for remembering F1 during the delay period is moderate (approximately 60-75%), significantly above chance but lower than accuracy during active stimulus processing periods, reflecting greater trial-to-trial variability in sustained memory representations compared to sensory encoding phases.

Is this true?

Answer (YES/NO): NO